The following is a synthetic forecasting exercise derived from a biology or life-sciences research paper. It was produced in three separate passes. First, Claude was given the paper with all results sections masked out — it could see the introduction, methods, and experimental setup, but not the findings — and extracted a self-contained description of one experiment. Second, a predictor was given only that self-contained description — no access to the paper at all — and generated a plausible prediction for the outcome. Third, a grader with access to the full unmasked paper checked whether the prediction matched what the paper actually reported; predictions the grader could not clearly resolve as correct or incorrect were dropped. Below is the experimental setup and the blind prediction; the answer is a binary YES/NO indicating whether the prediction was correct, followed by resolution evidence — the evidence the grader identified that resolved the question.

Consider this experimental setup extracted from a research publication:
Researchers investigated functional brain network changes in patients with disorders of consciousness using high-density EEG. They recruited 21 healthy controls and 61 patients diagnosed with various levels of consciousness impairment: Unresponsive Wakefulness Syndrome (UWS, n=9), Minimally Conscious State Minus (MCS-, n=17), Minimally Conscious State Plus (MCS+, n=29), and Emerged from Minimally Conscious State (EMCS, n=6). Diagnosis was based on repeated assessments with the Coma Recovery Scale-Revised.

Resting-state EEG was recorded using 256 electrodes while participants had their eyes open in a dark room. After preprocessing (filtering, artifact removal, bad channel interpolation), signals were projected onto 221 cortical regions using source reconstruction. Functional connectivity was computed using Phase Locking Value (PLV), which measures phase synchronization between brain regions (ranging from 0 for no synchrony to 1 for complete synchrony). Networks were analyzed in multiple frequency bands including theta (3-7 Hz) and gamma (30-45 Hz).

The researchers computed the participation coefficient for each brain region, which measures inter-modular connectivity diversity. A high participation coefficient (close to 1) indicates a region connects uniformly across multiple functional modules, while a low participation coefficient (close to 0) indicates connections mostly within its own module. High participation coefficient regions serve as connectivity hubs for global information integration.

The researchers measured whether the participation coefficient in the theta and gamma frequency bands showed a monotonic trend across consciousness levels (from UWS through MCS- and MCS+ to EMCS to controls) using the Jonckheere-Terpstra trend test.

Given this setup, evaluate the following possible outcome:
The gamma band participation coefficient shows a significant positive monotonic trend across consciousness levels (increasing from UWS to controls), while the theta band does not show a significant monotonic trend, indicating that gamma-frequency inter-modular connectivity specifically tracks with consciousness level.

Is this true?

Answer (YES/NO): NO